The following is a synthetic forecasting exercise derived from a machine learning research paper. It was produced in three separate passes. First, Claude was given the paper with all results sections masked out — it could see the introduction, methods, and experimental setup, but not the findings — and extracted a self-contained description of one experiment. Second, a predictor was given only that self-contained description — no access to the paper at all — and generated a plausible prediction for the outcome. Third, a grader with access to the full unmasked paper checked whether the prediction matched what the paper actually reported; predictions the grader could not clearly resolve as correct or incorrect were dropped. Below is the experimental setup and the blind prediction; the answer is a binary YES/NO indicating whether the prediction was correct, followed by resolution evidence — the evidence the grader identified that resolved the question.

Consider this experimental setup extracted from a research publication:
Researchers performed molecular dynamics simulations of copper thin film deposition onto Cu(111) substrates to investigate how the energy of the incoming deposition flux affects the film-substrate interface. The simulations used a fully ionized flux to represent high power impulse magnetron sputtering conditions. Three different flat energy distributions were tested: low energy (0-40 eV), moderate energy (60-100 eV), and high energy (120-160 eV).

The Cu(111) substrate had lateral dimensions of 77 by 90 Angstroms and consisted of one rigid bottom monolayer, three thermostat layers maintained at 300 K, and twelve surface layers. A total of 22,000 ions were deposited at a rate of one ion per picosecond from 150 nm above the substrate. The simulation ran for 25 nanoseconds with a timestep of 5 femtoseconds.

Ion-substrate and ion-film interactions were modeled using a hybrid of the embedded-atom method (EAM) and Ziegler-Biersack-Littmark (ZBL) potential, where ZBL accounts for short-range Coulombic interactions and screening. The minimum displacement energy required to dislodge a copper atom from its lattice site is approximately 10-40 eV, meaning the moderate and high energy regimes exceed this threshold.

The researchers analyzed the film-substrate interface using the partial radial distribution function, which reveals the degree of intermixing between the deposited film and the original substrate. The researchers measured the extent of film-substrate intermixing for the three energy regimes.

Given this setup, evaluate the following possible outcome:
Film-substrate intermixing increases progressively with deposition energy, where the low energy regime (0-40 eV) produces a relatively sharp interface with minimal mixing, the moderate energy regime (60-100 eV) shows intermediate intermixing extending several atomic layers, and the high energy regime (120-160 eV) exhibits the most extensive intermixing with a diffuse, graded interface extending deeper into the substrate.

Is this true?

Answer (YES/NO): NO